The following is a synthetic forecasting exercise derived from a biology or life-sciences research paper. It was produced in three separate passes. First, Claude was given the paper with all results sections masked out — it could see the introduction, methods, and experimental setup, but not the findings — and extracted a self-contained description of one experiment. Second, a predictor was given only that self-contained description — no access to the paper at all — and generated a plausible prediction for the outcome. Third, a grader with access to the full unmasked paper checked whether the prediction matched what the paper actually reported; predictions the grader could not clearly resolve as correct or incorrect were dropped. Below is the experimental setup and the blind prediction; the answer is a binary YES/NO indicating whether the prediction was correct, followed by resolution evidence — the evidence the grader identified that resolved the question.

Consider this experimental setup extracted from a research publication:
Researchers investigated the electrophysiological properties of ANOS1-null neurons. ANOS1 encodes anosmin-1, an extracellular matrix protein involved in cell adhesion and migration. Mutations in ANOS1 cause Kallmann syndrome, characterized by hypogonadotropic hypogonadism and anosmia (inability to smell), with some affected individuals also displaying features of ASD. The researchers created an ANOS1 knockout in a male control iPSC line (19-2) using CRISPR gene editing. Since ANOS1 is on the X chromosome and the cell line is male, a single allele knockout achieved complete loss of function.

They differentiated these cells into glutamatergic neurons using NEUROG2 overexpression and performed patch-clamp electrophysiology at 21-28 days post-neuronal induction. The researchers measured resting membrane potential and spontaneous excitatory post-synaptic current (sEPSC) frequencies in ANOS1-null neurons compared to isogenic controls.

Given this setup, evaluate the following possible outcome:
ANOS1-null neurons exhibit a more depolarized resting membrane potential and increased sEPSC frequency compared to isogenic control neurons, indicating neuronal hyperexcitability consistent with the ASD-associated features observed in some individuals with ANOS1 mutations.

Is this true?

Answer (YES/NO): NO